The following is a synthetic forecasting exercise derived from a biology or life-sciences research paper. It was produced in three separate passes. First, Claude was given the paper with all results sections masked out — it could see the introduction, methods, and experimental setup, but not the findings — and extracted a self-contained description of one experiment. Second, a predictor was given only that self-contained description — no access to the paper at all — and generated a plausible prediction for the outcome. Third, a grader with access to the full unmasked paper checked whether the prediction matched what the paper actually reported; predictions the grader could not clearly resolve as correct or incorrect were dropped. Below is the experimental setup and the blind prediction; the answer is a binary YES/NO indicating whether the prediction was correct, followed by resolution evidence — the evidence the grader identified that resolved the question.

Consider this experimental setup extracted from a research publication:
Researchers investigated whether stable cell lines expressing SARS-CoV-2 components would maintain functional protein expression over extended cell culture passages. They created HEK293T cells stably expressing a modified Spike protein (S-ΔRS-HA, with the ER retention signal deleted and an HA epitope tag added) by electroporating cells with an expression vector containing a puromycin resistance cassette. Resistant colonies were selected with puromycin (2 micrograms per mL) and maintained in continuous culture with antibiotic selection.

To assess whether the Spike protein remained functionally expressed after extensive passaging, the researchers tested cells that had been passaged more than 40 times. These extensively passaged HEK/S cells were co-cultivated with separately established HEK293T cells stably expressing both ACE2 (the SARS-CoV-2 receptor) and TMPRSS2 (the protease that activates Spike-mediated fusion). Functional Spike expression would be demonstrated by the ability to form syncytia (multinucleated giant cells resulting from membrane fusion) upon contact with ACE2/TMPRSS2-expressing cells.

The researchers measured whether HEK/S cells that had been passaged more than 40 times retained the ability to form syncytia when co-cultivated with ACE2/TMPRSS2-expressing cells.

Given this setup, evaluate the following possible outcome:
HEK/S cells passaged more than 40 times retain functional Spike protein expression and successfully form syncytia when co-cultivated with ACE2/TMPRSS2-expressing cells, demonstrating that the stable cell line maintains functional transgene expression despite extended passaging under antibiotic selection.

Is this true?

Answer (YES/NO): YES